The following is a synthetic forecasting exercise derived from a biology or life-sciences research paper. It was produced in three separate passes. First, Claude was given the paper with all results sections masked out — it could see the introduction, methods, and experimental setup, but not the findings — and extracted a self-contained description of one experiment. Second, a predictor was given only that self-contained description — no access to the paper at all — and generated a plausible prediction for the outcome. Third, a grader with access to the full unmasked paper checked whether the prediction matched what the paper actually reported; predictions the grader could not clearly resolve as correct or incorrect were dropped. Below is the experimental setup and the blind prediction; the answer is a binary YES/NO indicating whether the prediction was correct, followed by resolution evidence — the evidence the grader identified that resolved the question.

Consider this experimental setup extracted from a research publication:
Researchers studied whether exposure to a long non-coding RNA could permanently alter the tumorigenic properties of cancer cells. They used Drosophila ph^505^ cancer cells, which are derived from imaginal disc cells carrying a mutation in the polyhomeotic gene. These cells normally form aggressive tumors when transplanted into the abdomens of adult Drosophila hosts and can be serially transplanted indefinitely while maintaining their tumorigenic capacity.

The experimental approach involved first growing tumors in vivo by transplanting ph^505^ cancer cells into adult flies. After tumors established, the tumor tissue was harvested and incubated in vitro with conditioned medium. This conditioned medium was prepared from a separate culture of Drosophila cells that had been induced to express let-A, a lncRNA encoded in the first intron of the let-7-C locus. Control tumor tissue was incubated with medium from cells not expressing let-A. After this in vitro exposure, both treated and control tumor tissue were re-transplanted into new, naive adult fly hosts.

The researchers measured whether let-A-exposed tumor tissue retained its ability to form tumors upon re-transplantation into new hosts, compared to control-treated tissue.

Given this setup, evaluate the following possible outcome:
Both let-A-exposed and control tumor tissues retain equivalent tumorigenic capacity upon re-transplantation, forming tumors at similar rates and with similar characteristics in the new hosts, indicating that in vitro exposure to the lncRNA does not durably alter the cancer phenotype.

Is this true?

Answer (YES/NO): NO